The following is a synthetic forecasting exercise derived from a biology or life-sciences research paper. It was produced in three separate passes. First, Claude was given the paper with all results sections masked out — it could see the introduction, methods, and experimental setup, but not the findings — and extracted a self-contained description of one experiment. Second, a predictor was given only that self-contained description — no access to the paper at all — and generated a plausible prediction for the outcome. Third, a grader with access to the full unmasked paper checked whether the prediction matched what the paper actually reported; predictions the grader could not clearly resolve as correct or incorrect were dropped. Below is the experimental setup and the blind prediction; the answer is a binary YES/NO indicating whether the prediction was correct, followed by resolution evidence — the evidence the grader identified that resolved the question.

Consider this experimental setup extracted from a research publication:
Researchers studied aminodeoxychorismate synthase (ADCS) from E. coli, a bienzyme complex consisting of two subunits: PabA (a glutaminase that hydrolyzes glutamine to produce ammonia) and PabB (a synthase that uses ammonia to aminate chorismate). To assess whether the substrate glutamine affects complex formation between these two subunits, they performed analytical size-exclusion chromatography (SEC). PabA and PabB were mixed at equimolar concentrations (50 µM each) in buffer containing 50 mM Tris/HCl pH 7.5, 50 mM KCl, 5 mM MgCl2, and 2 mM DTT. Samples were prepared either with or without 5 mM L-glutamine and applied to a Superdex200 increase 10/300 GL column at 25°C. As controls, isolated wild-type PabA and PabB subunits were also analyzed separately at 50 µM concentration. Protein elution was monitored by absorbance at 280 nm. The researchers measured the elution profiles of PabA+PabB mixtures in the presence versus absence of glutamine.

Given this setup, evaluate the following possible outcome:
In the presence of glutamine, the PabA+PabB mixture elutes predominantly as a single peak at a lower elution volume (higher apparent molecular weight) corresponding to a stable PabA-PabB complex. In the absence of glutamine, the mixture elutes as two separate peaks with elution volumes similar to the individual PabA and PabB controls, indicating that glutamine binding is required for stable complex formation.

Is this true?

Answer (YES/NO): NO